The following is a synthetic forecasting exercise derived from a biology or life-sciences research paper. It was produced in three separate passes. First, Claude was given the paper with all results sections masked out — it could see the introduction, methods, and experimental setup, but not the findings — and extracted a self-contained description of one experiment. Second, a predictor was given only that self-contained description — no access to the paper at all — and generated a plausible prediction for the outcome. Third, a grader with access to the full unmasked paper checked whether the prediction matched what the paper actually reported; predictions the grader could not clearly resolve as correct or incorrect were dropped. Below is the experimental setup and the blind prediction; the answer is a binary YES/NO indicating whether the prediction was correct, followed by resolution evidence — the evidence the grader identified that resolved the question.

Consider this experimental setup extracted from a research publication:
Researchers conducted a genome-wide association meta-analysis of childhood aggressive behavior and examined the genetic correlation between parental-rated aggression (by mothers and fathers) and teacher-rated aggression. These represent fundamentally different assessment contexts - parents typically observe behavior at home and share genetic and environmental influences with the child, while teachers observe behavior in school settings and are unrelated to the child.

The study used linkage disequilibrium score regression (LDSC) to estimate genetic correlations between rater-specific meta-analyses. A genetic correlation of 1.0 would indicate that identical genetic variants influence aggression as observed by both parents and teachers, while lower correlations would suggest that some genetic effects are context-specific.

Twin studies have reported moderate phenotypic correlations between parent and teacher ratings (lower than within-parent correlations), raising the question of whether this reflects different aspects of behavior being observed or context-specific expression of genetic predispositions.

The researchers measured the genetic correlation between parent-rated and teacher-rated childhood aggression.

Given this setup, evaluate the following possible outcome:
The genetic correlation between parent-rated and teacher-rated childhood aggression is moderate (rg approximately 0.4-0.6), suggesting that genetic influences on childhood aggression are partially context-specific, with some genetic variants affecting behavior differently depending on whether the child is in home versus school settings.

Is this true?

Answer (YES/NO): NO